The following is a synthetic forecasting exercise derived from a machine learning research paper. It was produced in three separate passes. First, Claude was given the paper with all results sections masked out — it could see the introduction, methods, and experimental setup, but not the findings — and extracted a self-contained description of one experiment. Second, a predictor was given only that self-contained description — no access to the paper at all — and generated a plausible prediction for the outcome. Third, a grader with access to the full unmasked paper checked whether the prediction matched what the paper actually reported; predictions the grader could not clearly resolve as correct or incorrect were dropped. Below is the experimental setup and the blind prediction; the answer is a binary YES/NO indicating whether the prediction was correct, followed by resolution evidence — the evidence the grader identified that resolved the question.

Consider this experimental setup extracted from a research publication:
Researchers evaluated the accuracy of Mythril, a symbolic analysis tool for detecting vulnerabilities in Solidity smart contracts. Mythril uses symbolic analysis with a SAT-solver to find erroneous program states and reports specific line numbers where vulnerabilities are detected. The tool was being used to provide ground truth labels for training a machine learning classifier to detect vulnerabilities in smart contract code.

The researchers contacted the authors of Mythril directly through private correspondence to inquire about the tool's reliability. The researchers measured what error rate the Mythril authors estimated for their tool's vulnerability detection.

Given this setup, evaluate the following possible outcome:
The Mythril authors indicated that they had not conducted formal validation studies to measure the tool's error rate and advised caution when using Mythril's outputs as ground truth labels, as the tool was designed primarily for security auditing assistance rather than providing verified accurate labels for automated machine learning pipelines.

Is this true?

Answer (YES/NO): NO